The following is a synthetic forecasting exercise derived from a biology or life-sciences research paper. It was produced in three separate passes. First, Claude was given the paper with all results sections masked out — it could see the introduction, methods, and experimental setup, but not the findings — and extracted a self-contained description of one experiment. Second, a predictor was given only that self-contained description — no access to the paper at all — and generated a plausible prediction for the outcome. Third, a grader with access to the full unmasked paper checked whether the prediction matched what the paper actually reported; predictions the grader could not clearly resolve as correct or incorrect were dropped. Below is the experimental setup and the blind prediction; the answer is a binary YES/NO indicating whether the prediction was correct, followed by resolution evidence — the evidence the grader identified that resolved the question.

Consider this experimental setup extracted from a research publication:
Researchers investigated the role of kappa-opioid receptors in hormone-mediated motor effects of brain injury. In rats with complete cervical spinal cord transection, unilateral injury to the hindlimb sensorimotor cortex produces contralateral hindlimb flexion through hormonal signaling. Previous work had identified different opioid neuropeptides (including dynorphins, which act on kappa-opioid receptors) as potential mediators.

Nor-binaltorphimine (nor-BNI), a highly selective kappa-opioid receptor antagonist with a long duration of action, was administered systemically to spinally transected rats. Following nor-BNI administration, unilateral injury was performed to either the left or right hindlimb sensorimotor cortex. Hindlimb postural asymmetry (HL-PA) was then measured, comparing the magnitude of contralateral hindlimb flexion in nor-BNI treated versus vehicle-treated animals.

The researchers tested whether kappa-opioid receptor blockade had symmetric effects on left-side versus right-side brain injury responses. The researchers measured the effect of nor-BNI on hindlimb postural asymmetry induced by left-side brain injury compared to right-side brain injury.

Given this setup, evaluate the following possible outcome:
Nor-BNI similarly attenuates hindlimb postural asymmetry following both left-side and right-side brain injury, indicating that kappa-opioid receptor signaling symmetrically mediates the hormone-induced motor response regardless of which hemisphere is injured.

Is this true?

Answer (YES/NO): NO